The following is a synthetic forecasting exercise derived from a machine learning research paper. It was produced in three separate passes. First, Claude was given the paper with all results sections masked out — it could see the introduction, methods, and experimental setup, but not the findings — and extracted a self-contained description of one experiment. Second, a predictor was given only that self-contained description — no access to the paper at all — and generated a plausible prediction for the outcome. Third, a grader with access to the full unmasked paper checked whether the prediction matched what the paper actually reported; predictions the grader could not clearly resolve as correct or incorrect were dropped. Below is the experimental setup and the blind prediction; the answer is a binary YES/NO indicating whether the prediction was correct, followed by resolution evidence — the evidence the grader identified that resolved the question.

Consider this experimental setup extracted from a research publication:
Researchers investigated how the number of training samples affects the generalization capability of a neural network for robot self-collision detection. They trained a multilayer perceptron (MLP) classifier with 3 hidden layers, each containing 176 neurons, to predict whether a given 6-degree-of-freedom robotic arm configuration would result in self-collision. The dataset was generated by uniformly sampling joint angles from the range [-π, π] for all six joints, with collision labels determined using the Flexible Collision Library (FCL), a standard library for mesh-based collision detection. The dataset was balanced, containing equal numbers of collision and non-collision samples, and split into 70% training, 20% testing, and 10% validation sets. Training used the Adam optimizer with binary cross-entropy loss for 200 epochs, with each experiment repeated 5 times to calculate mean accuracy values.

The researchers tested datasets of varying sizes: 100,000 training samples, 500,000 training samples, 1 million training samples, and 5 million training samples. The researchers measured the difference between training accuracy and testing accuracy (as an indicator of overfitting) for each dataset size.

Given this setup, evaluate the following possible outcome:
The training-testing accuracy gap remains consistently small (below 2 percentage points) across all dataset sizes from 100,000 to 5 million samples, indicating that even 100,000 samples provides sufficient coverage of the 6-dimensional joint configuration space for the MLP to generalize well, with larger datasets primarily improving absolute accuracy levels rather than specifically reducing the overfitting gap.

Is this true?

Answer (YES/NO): NO